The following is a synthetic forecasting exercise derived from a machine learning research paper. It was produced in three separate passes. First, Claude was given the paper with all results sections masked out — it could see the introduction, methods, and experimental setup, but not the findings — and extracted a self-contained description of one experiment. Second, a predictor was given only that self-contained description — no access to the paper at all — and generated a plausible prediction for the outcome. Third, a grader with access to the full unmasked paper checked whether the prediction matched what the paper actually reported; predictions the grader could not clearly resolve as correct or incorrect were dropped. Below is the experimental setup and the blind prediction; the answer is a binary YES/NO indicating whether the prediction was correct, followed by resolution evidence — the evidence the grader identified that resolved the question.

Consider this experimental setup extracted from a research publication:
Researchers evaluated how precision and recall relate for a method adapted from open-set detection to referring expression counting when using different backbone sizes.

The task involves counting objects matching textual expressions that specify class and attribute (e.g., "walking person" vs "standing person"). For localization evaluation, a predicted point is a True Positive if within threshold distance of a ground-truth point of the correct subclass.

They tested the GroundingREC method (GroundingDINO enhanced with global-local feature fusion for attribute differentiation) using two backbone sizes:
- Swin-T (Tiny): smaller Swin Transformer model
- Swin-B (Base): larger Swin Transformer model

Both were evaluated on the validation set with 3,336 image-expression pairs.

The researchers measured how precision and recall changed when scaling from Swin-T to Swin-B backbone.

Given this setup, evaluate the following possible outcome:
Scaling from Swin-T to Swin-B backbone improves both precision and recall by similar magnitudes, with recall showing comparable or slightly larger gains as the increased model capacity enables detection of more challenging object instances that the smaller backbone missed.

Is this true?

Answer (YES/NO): NO